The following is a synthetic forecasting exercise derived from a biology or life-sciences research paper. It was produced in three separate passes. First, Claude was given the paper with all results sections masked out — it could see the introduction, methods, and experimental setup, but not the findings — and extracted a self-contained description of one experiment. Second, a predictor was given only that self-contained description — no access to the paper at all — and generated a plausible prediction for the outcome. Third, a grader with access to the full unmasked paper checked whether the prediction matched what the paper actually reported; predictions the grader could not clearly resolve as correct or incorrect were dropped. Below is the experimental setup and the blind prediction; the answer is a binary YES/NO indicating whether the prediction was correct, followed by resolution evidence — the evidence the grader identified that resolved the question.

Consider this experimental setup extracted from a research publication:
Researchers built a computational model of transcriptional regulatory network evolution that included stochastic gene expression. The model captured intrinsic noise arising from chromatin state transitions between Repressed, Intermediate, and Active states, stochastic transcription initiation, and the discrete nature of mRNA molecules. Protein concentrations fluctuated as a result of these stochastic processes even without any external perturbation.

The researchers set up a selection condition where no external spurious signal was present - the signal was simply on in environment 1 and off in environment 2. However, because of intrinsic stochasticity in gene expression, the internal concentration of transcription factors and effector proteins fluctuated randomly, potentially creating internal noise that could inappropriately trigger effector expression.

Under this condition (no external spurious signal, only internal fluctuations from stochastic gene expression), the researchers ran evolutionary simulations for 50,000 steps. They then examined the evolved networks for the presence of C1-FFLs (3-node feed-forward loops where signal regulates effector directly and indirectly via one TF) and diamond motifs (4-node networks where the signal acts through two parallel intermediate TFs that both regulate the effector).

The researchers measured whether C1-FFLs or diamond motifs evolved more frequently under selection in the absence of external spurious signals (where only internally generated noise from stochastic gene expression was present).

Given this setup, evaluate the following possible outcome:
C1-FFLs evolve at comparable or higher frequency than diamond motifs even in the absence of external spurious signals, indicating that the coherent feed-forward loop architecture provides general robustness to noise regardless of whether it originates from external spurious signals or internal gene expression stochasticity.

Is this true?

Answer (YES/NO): NO